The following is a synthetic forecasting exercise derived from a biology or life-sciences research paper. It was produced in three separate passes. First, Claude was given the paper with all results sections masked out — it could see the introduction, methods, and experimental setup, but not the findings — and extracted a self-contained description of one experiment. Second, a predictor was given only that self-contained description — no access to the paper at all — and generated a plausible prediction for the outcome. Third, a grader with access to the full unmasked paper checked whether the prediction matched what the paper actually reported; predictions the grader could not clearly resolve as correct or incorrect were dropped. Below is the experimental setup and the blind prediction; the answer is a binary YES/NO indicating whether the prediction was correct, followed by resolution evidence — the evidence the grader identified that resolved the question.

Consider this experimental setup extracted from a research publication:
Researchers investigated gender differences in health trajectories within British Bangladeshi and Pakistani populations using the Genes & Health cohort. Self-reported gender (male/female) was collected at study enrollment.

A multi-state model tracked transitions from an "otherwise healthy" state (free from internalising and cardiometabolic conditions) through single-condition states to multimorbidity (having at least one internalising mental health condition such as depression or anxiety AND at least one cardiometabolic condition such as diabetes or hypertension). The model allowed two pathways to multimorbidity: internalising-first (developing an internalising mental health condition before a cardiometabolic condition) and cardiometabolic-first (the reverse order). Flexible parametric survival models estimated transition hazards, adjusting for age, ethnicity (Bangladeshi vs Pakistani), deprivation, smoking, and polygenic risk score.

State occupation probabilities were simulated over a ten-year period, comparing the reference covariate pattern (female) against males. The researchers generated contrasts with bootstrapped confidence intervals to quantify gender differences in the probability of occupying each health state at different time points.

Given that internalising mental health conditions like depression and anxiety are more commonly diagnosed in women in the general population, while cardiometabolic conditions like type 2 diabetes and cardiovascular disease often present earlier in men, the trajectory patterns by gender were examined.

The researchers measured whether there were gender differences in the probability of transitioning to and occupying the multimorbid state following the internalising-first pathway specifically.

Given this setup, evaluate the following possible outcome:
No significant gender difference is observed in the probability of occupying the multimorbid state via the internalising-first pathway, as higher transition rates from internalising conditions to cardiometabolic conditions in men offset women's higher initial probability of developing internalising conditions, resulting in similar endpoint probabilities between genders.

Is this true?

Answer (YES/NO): NO